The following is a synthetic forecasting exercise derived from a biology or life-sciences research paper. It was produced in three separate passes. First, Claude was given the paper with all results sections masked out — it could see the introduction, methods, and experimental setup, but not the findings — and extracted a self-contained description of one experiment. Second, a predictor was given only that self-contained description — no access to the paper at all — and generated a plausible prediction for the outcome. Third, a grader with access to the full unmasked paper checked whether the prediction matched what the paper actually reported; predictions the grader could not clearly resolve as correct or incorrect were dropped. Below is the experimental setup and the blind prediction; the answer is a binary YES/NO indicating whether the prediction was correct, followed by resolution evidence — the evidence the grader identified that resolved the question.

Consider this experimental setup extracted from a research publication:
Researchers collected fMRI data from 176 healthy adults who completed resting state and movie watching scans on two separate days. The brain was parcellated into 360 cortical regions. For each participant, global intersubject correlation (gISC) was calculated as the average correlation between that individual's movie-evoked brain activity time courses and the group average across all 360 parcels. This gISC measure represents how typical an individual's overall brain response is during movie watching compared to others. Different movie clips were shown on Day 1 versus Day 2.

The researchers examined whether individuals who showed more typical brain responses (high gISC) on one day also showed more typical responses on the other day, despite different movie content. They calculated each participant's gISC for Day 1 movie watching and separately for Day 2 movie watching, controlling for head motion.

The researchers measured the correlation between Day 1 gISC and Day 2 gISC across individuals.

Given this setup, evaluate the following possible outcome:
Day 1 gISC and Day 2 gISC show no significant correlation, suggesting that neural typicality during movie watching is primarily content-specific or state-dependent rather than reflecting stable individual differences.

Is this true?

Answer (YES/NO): NO